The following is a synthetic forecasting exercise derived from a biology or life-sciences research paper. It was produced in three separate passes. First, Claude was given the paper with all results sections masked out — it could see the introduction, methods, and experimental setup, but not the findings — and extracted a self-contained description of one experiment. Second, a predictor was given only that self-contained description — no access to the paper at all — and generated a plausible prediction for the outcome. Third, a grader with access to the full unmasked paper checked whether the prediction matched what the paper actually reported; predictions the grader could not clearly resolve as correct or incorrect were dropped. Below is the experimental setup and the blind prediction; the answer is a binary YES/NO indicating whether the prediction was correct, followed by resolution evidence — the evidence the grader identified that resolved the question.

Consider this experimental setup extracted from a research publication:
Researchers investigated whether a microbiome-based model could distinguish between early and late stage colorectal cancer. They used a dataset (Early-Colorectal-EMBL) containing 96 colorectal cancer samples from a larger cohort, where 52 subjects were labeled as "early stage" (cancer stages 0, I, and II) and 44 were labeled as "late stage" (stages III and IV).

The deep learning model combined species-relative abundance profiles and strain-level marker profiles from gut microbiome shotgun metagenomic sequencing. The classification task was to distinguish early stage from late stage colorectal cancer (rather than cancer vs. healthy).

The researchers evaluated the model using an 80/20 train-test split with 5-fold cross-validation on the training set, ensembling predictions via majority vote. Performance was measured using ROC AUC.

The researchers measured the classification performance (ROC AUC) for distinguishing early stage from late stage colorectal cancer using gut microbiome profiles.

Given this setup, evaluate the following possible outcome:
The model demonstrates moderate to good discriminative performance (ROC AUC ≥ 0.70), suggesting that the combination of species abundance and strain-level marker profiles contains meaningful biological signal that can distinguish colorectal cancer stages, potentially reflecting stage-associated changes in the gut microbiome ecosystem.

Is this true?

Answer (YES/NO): NO